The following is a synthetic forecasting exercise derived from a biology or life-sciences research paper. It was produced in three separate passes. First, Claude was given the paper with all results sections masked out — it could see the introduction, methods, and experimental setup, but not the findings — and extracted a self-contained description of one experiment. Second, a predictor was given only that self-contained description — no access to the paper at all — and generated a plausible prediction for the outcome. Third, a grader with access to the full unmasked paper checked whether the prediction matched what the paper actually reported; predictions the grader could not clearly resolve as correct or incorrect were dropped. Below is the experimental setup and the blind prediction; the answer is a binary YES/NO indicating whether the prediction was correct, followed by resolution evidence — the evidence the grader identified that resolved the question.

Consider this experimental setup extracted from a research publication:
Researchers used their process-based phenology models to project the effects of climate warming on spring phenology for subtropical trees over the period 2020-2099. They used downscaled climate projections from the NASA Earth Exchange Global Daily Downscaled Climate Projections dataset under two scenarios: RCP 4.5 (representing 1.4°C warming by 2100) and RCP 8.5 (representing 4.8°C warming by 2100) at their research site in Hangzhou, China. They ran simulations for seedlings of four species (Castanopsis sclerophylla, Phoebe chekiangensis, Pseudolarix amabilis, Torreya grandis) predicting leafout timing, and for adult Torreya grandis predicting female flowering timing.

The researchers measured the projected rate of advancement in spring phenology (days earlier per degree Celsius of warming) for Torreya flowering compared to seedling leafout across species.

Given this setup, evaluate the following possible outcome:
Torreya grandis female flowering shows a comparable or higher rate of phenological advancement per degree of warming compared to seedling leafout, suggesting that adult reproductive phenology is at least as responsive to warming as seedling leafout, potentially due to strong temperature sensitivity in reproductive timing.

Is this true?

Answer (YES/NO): NO